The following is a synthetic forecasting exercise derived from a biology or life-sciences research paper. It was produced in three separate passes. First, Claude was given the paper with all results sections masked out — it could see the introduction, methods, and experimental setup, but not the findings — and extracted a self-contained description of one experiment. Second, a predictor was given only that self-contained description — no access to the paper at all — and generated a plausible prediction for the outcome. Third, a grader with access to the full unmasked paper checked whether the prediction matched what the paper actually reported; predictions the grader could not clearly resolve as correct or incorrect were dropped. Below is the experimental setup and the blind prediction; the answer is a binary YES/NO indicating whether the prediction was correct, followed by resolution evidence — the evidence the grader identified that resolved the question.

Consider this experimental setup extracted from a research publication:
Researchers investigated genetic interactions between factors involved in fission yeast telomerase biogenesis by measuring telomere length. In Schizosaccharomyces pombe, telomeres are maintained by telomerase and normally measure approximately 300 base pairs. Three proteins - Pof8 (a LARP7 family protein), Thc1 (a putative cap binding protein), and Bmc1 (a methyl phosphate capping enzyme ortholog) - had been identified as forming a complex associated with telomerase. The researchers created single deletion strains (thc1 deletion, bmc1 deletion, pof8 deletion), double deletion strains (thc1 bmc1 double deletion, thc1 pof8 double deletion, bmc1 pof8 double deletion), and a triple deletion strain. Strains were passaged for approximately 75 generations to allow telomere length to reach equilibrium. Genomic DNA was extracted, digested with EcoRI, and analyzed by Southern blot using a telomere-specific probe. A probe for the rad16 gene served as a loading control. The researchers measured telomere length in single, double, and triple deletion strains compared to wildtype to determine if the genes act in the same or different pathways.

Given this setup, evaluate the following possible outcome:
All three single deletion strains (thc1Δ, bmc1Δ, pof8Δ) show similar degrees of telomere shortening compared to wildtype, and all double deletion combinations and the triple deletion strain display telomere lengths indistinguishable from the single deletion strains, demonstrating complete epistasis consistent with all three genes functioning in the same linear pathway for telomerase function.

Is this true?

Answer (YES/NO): NO